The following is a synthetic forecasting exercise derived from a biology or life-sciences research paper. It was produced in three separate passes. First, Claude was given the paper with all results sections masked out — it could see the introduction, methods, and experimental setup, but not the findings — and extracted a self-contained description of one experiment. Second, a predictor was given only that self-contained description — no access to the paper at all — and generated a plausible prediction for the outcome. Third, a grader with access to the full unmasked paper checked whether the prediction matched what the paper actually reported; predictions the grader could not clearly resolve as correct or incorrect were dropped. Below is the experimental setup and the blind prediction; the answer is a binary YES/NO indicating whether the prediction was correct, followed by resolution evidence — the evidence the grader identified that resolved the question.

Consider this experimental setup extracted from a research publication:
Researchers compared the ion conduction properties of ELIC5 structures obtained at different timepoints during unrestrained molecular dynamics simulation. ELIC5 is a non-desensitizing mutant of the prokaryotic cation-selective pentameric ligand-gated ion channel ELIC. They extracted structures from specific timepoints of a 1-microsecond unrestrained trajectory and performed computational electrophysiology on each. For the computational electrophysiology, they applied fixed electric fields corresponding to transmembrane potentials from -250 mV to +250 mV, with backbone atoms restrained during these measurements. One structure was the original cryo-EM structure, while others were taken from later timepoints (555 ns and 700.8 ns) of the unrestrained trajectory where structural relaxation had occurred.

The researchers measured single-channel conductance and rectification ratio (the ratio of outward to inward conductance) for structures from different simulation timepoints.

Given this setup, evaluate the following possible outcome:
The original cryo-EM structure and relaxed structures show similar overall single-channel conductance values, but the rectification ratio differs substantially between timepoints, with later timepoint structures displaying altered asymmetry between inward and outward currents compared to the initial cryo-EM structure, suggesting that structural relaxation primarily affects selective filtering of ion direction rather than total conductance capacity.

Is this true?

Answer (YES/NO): NO